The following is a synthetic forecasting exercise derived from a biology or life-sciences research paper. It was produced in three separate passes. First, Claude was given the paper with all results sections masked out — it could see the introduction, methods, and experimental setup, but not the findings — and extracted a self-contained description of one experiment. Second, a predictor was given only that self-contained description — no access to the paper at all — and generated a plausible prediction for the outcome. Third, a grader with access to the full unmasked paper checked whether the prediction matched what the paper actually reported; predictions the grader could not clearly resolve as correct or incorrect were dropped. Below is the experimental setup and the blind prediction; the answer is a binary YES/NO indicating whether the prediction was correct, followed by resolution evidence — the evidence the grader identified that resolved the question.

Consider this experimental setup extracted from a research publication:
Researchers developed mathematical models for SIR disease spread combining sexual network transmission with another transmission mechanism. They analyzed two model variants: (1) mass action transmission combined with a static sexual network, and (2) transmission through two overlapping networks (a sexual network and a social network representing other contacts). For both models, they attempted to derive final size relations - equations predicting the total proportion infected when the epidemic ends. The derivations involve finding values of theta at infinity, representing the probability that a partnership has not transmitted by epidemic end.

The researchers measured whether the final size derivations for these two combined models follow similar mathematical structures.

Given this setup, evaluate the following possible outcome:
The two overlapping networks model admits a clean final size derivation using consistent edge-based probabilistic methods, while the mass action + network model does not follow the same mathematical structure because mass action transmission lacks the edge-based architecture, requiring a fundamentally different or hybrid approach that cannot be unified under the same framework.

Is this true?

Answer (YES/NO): NO